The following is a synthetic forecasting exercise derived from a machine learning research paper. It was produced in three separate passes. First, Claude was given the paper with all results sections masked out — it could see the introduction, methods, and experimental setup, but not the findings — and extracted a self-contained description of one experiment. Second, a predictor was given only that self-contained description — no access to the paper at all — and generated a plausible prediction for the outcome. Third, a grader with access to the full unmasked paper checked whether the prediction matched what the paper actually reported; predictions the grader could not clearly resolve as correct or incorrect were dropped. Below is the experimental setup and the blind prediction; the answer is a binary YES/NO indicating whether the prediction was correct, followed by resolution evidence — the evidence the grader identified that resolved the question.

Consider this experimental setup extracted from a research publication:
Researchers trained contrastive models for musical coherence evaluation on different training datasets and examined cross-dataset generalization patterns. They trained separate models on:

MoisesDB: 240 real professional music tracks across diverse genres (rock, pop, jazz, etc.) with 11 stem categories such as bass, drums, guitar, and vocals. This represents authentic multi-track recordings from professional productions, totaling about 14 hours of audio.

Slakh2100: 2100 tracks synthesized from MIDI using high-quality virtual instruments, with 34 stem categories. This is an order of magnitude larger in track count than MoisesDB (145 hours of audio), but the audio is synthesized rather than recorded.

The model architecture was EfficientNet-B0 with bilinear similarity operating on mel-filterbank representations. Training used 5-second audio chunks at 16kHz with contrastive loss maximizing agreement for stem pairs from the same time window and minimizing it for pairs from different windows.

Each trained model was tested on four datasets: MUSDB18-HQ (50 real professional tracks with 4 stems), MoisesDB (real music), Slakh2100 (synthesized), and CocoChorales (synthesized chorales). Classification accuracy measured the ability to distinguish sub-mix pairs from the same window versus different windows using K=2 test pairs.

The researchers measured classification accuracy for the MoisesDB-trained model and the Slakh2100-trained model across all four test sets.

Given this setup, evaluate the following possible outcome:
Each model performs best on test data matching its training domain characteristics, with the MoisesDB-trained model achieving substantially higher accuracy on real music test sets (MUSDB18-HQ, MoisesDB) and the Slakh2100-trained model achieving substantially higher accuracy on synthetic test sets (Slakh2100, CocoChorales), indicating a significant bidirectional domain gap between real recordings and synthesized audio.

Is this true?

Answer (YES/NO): NO